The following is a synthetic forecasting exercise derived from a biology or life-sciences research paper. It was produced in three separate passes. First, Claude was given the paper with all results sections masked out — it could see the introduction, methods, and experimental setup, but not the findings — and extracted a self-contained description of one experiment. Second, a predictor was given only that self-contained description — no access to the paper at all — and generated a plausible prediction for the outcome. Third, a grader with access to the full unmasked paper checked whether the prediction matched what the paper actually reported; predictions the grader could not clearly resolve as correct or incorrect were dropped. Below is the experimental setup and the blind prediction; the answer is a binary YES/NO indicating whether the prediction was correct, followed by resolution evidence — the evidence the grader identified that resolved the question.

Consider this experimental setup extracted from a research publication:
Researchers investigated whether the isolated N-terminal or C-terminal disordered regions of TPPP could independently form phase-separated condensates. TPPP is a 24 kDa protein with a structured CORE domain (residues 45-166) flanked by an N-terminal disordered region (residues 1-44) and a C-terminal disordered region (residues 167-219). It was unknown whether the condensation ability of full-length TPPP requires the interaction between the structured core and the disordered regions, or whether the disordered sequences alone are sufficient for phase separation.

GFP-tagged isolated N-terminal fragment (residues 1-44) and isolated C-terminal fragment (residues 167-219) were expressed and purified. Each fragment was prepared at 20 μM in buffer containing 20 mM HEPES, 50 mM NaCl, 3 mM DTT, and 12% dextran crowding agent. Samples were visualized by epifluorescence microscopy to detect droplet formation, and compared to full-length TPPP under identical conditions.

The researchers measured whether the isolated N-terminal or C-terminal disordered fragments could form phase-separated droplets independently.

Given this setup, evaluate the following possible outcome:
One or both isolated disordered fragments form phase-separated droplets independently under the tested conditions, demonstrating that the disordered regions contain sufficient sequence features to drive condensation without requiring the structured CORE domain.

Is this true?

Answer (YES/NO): NO